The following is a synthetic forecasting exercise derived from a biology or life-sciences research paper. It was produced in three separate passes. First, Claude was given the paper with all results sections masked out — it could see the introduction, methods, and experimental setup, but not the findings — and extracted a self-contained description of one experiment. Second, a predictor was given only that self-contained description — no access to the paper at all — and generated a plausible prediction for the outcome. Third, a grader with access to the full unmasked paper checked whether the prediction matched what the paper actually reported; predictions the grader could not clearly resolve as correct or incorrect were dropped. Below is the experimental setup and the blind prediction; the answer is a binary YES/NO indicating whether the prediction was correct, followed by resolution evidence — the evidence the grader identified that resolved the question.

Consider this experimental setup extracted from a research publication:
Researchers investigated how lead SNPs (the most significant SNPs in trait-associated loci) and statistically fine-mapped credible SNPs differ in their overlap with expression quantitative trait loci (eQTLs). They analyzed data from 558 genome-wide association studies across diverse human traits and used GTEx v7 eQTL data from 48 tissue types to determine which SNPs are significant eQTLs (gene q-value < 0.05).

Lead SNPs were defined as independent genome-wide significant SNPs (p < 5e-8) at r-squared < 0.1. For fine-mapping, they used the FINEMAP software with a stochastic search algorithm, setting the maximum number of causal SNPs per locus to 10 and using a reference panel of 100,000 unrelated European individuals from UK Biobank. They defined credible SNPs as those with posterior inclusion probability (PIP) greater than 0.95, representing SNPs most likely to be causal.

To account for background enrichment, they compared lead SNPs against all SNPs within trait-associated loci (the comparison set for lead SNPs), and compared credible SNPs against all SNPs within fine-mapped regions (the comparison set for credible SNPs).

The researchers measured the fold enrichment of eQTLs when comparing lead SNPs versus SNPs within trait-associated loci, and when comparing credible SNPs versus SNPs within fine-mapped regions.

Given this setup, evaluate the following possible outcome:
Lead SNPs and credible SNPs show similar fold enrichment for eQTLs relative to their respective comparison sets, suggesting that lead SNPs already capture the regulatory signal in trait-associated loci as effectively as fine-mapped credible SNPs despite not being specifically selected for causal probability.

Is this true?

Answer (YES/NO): NO